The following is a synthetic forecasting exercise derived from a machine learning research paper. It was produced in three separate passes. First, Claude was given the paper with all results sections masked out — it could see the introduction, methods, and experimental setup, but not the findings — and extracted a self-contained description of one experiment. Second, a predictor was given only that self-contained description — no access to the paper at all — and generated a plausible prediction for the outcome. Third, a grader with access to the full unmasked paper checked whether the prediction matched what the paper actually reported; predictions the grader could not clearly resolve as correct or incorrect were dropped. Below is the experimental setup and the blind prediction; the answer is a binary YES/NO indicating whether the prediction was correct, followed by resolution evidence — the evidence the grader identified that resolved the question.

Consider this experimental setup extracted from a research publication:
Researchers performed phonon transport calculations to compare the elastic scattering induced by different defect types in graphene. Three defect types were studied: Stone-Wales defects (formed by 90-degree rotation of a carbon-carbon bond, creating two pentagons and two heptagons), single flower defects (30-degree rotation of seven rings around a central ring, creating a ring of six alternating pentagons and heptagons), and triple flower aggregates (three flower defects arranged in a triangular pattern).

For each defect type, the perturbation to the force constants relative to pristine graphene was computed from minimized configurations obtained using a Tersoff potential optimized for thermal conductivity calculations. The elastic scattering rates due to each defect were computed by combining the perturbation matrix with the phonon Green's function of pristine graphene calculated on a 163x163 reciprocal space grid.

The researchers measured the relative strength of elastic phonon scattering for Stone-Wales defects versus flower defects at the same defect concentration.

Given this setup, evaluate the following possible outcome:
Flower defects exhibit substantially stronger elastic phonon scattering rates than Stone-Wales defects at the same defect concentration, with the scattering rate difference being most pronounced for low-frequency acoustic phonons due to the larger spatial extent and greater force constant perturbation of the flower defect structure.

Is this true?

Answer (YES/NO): NO